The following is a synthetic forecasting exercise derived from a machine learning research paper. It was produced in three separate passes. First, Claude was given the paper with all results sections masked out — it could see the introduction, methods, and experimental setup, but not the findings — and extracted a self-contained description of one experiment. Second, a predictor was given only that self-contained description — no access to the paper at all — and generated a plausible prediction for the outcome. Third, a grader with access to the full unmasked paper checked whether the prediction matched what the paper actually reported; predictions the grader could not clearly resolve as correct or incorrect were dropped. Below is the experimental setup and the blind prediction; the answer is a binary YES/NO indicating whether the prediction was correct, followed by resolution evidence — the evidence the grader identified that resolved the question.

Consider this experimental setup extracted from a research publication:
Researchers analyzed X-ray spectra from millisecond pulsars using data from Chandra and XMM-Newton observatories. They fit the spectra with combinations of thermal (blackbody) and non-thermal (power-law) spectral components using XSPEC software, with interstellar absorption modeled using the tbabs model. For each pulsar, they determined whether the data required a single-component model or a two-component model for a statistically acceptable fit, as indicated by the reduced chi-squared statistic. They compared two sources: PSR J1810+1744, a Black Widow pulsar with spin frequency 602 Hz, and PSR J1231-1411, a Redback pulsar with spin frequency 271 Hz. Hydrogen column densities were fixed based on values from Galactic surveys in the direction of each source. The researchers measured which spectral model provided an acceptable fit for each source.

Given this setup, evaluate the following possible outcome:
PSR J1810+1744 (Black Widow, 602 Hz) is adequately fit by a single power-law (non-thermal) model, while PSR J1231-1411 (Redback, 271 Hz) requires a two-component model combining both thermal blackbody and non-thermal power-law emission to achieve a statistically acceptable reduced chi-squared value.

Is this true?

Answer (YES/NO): YES